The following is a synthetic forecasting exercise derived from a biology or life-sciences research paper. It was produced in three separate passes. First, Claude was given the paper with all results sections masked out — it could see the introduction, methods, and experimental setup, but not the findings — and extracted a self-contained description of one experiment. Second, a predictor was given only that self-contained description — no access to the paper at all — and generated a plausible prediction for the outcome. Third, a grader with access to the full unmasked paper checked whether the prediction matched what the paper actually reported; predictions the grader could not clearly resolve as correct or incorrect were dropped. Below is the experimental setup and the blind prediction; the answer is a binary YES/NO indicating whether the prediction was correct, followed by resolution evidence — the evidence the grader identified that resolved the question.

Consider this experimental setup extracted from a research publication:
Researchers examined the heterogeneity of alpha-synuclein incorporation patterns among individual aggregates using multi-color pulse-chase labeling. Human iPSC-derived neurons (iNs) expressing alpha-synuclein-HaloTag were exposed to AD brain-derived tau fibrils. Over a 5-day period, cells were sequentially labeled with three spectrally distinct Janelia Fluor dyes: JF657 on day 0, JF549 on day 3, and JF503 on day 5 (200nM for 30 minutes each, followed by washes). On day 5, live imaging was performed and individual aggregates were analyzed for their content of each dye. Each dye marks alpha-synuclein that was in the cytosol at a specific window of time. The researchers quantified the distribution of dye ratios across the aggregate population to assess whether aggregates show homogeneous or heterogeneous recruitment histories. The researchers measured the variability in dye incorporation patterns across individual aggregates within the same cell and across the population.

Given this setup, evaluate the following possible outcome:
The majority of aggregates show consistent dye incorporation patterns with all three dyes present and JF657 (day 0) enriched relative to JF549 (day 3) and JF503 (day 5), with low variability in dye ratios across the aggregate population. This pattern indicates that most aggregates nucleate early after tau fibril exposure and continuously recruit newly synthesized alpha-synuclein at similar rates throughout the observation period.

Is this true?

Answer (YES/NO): NO